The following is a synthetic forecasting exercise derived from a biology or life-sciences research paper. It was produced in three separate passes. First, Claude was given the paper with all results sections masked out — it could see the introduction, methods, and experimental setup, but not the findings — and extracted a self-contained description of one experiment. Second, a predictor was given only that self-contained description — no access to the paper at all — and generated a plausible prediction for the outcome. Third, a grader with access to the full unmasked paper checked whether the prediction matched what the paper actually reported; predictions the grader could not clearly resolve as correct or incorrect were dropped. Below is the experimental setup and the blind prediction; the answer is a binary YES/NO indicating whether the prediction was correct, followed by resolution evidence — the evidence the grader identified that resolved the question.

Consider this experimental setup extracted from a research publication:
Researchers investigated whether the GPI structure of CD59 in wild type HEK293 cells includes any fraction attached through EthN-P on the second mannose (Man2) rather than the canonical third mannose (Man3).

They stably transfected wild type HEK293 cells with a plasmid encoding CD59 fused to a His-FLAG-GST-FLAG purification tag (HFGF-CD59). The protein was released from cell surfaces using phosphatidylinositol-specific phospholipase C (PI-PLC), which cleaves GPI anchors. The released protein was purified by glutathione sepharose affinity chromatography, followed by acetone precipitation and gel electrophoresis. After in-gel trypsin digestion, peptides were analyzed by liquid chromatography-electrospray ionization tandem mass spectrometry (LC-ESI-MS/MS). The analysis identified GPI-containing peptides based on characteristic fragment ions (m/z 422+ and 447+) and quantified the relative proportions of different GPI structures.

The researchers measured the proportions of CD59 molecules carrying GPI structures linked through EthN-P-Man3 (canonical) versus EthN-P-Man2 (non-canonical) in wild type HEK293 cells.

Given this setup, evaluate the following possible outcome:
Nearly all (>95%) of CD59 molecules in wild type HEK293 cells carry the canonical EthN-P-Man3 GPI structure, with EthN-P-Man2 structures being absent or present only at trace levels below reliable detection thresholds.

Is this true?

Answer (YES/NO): NO